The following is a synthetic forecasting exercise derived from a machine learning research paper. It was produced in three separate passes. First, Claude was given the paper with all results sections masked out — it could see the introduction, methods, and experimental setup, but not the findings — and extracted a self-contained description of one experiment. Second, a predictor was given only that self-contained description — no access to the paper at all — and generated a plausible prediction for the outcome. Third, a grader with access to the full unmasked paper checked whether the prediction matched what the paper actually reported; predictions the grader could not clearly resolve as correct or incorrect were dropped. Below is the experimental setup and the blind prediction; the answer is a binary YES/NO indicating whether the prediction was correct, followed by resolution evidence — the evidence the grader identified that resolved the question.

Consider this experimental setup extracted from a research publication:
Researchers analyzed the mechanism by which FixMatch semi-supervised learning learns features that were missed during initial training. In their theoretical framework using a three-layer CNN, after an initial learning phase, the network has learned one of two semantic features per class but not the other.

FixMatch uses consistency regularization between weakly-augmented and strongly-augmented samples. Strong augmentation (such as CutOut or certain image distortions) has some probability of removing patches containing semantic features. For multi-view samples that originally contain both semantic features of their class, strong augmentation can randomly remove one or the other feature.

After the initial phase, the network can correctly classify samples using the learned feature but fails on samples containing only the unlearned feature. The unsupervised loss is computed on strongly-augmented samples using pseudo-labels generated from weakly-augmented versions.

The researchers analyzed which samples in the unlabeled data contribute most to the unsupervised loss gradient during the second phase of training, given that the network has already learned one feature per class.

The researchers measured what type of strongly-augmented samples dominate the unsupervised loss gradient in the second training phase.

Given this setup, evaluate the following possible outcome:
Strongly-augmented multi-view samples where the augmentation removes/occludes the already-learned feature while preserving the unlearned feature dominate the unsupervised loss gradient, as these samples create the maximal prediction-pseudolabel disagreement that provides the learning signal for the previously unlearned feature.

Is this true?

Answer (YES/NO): YES